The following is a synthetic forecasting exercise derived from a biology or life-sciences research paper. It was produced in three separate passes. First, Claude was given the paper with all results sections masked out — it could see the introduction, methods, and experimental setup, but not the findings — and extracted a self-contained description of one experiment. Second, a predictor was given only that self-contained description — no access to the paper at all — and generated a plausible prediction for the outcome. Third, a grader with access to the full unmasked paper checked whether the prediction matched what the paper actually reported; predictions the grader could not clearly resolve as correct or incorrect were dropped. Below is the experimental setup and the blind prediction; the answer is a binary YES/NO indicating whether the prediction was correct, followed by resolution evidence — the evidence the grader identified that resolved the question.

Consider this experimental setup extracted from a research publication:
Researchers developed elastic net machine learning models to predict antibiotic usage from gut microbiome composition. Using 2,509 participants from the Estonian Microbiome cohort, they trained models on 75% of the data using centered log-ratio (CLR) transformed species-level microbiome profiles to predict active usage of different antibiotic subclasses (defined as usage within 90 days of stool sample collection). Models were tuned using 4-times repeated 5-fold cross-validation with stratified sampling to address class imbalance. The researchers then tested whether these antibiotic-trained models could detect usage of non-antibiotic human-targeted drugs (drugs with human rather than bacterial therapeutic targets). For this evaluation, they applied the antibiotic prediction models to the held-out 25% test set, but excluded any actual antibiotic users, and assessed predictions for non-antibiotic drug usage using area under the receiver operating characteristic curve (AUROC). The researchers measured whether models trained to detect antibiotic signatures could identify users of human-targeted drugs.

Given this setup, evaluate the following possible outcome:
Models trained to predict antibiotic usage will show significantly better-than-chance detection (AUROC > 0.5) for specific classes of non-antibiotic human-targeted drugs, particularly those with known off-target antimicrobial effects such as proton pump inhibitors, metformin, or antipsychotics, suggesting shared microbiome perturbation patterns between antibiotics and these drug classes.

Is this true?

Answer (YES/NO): YES